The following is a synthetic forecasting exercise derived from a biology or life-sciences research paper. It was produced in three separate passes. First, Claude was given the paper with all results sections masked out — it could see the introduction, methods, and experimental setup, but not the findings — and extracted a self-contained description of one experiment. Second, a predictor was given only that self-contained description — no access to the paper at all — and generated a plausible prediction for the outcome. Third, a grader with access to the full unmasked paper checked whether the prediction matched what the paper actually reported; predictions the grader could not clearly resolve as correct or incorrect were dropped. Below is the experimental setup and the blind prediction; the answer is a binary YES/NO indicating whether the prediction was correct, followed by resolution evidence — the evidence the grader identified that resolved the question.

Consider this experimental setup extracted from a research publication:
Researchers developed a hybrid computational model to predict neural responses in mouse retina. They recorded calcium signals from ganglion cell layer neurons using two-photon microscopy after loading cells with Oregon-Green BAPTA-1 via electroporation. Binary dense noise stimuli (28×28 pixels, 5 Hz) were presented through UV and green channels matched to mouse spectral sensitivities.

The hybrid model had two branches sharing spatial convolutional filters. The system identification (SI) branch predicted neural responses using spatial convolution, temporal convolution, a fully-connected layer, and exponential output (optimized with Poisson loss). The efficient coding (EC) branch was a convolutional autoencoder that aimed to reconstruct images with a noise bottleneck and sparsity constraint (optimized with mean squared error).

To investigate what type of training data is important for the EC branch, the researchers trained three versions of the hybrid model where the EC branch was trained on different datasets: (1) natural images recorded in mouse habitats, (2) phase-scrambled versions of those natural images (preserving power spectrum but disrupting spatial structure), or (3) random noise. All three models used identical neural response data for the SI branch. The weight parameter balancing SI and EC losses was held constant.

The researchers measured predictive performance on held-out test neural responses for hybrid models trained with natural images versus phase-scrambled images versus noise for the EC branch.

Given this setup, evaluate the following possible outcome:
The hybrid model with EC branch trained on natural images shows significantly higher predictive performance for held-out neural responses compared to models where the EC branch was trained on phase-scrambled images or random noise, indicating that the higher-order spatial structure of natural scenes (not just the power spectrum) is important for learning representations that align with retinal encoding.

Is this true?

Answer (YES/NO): YES